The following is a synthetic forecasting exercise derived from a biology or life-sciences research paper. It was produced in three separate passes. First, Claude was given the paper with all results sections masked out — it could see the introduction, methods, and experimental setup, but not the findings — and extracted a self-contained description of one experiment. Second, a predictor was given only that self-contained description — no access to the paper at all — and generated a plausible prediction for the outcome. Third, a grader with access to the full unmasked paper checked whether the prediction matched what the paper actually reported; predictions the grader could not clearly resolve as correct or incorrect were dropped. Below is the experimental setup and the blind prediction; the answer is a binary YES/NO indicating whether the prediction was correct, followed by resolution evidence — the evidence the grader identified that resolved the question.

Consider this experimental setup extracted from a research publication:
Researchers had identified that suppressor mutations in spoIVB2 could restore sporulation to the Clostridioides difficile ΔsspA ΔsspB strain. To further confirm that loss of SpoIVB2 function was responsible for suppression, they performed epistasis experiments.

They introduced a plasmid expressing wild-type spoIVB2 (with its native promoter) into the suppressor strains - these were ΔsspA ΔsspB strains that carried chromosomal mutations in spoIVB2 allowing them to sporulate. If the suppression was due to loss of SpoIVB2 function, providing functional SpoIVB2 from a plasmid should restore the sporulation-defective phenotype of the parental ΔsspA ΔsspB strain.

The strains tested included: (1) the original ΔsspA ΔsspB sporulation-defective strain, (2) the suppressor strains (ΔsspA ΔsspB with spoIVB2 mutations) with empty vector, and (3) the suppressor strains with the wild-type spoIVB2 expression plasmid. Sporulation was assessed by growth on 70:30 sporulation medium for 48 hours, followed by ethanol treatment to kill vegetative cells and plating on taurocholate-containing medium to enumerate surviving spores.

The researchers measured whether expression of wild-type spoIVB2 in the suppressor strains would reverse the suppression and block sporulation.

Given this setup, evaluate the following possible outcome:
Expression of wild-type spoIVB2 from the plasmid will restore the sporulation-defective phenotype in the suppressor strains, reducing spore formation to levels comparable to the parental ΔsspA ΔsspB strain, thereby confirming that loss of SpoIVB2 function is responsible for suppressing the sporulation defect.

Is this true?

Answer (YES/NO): NO